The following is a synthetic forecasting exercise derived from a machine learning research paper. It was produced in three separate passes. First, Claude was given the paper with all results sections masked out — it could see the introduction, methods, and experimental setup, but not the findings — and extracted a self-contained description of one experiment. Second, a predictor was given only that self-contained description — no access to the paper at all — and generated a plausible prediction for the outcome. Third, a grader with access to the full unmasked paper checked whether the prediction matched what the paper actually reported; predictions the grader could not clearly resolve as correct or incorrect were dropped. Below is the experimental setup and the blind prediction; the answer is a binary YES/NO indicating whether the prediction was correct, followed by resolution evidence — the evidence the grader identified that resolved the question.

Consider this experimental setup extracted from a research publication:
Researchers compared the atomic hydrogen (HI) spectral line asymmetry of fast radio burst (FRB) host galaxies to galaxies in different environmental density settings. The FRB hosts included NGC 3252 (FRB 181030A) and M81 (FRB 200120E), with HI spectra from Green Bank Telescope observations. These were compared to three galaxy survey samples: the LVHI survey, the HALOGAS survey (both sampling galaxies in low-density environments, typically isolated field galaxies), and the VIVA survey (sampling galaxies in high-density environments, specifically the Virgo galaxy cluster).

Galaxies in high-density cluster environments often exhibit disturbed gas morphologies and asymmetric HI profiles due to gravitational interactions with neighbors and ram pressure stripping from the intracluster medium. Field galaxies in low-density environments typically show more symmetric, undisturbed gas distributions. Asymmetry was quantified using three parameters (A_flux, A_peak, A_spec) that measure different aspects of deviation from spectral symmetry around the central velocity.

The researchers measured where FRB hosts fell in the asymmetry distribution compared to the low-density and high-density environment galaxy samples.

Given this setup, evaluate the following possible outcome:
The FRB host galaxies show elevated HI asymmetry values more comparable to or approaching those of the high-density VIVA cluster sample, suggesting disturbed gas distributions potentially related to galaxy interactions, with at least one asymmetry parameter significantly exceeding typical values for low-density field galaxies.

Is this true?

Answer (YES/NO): YES